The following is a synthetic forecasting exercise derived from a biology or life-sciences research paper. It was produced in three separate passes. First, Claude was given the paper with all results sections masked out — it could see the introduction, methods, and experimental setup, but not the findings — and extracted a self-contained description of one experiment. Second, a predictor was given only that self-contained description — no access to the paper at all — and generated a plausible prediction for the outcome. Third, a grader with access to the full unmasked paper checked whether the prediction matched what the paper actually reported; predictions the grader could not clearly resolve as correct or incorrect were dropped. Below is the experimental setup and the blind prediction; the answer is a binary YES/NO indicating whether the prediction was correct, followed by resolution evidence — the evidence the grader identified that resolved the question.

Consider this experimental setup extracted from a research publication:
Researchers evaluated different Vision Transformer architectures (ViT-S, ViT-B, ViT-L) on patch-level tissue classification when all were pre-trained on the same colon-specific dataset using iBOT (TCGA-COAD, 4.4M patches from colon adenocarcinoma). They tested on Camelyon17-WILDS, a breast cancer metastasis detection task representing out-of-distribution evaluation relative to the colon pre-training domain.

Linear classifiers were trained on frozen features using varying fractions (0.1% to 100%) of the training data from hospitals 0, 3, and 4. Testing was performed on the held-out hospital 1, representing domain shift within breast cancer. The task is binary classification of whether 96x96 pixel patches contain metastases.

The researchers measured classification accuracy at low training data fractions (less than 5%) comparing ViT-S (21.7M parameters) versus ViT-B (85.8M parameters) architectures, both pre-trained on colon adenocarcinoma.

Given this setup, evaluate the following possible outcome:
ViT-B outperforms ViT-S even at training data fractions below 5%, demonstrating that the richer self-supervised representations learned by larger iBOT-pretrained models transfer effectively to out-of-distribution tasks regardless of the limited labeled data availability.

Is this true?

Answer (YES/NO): YES